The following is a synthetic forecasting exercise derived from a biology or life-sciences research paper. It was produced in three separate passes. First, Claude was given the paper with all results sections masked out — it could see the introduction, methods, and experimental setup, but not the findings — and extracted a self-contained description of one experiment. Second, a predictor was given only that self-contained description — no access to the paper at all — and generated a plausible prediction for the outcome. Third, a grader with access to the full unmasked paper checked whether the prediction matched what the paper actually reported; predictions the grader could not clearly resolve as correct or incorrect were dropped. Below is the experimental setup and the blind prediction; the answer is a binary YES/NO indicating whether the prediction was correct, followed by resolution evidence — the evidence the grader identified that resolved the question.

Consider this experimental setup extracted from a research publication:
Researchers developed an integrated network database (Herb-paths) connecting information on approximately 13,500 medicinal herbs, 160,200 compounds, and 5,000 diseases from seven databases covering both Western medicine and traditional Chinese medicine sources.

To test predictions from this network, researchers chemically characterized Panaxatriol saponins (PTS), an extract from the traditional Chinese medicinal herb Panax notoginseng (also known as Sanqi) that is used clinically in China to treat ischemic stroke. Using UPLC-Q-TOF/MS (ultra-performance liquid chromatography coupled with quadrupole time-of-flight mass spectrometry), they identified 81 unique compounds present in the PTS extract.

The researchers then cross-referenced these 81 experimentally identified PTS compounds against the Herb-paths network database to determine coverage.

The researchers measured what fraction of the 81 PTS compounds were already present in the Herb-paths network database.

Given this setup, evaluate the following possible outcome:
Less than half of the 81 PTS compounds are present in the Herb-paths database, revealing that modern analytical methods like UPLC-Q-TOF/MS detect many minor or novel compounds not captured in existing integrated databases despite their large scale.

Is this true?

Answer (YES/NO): NO